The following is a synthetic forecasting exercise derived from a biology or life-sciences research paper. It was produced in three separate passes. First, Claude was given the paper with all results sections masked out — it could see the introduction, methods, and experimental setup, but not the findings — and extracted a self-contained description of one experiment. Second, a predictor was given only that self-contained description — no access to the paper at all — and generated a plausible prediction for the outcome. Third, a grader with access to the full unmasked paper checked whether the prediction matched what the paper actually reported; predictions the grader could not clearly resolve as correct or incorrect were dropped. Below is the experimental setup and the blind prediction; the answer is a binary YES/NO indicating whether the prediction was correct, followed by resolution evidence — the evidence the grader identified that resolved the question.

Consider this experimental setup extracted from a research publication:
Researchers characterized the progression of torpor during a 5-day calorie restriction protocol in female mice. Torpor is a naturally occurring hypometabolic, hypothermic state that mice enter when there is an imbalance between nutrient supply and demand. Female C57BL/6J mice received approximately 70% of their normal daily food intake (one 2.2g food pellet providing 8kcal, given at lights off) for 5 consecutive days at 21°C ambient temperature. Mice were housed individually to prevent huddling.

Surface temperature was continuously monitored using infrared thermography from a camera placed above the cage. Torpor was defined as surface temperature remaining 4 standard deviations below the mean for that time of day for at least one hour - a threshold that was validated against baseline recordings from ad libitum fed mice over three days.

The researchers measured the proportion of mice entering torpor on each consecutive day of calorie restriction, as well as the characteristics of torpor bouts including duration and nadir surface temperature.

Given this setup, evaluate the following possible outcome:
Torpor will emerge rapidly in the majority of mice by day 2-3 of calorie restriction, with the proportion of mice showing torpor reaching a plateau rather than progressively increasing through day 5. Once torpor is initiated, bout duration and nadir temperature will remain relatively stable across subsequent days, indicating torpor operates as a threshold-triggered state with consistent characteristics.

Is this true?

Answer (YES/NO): NO